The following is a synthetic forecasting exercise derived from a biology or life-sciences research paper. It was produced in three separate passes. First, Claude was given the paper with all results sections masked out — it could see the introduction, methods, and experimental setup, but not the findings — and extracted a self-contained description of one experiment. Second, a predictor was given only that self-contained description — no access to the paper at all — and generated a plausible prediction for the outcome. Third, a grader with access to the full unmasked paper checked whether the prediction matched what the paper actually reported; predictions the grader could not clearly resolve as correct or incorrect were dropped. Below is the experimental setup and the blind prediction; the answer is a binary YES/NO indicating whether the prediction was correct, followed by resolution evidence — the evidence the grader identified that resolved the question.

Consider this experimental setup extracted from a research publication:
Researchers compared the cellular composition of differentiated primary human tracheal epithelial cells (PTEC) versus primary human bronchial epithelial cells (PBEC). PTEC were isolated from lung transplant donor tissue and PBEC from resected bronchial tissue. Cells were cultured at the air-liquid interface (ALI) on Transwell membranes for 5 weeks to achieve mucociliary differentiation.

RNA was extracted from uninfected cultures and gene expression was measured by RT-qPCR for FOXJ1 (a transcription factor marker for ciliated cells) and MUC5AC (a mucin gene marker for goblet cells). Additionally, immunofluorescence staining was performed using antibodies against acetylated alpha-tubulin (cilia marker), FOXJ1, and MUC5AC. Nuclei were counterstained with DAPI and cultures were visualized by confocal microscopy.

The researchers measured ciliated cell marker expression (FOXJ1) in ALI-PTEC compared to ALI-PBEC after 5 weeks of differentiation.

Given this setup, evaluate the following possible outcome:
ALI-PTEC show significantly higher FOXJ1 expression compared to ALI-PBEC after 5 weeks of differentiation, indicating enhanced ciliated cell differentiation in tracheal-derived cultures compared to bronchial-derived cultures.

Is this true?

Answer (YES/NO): NO